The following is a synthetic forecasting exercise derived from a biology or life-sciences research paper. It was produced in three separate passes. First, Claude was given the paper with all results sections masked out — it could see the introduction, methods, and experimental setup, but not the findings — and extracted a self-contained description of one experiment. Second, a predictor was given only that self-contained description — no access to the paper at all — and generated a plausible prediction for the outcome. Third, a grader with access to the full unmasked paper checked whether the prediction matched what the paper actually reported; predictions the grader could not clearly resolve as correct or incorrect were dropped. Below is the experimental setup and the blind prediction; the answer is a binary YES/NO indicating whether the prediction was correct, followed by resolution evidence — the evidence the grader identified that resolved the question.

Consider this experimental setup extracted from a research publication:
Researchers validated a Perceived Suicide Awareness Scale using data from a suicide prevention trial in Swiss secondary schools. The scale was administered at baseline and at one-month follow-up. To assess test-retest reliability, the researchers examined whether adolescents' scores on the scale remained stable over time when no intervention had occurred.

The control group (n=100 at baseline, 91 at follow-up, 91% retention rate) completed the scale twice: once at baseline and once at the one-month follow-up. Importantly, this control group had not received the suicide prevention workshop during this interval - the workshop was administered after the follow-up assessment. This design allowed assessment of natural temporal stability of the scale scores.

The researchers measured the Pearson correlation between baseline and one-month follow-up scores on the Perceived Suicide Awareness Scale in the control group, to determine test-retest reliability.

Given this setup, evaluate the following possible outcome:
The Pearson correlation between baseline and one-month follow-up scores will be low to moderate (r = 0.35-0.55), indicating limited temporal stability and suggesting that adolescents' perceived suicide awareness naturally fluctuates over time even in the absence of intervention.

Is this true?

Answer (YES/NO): NO